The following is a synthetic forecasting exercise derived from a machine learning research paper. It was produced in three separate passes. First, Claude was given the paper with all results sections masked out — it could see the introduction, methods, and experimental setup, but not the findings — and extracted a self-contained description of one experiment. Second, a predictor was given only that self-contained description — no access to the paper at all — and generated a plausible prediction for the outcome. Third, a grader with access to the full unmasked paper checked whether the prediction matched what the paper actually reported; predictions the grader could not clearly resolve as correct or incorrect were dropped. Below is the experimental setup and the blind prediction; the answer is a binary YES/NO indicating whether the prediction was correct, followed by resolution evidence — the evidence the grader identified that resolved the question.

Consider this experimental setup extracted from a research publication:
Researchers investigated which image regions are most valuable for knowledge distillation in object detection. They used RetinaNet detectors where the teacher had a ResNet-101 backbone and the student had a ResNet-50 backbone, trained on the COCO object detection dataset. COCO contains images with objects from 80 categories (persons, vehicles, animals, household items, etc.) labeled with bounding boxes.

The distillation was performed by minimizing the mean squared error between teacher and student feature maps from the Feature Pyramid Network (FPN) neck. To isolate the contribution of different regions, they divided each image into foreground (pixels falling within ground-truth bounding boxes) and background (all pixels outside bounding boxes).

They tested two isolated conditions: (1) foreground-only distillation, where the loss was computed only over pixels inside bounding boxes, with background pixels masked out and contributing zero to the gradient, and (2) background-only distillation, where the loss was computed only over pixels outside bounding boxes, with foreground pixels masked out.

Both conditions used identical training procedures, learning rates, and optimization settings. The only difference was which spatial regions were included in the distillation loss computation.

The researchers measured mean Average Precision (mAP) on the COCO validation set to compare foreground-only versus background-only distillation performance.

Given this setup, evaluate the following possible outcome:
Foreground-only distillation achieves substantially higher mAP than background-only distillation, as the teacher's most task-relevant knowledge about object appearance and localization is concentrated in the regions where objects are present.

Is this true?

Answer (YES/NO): NO